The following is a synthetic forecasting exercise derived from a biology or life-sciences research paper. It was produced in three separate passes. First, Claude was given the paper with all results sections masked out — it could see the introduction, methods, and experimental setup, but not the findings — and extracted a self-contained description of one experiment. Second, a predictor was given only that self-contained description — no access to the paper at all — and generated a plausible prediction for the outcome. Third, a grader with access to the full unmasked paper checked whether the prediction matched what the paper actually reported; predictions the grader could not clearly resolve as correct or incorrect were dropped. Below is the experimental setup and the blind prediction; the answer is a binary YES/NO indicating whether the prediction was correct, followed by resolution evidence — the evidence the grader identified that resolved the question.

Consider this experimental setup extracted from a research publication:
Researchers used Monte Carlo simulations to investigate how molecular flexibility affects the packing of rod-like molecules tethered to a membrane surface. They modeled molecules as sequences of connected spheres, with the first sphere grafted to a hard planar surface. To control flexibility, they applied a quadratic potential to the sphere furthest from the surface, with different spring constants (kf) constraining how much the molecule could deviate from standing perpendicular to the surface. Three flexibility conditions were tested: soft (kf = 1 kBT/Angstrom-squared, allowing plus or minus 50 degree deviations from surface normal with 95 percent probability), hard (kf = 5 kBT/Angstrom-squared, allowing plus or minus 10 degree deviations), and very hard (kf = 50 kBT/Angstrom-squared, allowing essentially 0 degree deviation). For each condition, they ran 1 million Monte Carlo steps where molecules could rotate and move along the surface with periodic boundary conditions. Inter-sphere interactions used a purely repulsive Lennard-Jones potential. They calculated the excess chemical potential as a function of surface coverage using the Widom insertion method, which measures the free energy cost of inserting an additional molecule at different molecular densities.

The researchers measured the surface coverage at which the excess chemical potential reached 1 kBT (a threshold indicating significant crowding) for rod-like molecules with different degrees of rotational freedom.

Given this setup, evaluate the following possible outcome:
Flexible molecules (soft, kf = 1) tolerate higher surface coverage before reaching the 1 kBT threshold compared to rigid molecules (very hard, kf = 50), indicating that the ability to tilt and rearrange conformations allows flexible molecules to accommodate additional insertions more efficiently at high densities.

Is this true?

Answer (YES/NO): NO